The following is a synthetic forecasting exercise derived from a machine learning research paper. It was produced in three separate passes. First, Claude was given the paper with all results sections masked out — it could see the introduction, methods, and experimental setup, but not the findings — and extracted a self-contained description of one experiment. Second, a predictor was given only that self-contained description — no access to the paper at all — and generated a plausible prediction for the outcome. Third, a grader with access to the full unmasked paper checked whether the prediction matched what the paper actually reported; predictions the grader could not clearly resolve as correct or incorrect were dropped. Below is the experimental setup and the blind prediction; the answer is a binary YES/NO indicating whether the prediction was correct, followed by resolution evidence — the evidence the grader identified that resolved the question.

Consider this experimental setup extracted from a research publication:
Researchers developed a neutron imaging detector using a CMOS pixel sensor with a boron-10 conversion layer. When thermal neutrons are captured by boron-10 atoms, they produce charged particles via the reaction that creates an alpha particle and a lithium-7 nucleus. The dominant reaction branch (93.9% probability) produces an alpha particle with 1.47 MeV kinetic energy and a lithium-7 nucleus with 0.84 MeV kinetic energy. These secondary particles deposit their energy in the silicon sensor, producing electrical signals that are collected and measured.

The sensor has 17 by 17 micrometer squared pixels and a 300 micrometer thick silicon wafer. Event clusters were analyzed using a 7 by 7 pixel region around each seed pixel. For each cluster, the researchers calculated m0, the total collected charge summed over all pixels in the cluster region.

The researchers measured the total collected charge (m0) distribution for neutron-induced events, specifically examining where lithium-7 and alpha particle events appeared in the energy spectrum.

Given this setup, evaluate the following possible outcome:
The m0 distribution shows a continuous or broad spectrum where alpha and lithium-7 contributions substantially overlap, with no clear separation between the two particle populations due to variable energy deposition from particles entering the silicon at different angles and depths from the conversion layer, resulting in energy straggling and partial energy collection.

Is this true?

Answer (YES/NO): NO